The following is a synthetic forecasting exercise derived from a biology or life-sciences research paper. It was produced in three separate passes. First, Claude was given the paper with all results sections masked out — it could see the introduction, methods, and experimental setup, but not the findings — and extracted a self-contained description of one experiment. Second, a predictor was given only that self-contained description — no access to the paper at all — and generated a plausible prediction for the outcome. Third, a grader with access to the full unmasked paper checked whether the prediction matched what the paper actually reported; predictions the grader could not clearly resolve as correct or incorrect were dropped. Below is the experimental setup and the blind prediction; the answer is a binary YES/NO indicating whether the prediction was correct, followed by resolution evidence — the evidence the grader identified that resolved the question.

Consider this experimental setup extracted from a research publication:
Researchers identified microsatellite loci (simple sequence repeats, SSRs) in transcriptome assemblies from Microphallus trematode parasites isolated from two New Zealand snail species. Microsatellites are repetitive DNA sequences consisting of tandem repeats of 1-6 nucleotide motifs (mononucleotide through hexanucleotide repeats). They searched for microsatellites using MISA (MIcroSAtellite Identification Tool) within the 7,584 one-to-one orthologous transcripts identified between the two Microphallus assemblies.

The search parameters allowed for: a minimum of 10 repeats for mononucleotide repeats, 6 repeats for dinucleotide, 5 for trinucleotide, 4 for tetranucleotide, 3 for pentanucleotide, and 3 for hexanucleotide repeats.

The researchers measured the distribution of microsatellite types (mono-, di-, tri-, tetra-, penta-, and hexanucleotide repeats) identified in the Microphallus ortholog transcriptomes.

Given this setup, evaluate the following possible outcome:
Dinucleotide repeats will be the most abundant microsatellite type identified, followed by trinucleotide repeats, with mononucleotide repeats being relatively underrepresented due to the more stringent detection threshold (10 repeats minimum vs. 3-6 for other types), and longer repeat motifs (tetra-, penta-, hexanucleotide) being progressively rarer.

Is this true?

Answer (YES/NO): NO